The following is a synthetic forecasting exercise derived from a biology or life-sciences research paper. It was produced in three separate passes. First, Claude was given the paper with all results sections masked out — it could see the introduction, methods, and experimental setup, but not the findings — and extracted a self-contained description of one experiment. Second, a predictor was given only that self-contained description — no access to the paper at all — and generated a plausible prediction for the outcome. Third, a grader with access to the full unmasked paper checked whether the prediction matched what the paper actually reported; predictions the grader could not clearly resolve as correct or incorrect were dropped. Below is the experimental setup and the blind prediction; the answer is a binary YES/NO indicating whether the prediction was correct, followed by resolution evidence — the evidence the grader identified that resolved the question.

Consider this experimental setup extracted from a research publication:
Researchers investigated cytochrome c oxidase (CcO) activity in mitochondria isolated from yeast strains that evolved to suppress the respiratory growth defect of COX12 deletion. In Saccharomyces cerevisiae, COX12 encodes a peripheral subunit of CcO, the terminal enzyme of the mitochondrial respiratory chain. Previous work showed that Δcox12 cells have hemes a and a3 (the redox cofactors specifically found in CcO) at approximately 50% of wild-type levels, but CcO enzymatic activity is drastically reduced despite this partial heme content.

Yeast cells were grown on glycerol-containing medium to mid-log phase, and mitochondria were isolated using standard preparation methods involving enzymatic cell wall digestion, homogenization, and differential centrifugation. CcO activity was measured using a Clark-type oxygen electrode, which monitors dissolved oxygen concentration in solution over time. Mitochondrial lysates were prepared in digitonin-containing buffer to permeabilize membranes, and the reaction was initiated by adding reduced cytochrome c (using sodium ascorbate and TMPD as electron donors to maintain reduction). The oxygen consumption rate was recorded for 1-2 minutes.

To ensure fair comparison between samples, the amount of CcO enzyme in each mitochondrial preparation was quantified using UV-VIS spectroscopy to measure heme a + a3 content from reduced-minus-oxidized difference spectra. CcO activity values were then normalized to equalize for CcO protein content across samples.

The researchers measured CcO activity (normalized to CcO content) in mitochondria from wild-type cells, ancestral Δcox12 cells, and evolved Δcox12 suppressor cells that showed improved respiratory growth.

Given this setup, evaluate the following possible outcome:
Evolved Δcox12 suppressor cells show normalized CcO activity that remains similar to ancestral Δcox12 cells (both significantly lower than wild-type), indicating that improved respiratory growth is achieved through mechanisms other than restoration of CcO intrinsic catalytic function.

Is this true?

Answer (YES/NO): NO